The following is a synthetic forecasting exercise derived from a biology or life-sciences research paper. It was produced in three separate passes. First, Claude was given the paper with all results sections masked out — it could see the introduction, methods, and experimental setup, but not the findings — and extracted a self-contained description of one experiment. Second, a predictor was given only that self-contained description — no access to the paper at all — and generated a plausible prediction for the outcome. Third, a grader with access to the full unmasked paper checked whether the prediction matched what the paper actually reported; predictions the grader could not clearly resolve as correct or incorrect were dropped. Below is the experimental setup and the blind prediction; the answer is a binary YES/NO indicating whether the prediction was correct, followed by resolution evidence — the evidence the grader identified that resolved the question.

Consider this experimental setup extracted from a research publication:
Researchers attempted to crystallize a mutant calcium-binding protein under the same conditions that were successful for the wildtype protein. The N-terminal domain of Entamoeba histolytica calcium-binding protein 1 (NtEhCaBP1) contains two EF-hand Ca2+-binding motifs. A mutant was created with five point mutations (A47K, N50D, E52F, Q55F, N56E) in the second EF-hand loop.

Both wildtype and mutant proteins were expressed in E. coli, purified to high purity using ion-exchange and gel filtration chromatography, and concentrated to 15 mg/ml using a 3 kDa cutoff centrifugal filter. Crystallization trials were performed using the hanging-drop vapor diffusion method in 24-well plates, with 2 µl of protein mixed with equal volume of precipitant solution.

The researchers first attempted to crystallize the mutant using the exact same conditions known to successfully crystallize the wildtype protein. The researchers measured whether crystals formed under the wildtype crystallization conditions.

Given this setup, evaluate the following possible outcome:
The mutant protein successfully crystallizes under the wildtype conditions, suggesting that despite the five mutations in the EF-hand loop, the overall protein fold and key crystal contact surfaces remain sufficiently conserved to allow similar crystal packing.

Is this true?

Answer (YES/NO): NO